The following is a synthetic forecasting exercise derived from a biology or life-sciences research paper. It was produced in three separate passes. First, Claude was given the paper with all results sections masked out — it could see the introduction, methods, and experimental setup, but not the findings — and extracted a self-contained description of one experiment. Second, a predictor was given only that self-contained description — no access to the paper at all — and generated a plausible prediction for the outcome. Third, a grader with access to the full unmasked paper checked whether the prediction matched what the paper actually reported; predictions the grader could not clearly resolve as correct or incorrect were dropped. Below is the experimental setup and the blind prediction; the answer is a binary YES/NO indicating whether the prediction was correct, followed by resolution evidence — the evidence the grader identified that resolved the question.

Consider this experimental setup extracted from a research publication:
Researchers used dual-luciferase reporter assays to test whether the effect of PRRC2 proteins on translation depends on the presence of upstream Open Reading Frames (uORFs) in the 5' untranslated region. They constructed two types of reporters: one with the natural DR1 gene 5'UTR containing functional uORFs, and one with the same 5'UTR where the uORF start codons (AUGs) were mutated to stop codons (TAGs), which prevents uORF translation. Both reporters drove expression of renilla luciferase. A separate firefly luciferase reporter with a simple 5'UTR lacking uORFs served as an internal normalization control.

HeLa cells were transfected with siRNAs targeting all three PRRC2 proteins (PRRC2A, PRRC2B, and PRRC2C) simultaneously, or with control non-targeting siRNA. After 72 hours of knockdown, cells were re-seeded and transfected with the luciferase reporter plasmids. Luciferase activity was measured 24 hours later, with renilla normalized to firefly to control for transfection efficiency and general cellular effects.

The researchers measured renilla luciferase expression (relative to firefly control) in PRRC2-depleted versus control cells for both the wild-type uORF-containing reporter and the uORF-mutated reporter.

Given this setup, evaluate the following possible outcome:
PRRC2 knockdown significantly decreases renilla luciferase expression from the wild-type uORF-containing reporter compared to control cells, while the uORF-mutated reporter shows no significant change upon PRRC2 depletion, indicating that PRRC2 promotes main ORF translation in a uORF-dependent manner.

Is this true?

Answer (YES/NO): YES